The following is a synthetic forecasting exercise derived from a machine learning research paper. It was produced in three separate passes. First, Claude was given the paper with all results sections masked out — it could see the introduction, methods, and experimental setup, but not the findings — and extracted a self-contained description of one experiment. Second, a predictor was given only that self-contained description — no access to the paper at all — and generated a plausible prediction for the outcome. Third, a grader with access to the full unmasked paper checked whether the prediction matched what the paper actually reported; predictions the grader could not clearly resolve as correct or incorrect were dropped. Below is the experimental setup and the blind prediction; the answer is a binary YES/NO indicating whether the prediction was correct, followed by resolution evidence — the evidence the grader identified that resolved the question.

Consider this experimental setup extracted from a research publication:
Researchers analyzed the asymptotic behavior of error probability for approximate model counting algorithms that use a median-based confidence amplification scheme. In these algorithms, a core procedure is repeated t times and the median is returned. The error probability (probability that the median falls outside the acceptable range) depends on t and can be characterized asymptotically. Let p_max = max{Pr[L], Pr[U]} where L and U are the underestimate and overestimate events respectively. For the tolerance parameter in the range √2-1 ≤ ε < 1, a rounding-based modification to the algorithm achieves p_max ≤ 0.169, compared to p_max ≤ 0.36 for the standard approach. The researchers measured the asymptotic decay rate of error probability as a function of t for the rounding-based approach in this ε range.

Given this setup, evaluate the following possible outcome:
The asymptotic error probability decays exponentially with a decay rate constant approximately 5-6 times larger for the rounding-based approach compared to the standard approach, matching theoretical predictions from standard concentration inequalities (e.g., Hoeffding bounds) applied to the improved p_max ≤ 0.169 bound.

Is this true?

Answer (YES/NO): NO